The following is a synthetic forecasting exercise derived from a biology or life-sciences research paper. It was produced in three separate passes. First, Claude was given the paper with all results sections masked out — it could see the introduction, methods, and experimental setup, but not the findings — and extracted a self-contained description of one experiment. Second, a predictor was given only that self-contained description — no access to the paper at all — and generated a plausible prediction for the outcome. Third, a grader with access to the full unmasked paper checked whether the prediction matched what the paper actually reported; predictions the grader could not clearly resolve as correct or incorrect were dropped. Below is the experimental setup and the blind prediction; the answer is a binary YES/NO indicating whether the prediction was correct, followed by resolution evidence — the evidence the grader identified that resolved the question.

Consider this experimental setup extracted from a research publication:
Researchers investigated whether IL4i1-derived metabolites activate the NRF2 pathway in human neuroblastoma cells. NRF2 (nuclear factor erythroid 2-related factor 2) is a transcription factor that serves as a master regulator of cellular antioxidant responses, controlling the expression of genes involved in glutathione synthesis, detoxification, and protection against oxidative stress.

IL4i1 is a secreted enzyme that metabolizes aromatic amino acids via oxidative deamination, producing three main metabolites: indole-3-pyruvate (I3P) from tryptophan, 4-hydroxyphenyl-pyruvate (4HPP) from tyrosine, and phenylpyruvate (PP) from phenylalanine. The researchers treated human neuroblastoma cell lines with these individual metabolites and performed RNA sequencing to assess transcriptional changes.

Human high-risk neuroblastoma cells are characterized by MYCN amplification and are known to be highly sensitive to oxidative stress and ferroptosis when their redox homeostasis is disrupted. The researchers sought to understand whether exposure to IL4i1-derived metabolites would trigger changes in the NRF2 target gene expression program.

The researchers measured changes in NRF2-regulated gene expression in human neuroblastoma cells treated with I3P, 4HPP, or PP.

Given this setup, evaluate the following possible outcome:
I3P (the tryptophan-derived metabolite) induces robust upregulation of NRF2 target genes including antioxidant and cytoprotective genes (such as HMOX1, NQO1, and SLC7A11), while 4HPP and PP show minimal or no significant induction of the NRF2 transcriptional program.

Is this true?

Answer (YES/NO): NO